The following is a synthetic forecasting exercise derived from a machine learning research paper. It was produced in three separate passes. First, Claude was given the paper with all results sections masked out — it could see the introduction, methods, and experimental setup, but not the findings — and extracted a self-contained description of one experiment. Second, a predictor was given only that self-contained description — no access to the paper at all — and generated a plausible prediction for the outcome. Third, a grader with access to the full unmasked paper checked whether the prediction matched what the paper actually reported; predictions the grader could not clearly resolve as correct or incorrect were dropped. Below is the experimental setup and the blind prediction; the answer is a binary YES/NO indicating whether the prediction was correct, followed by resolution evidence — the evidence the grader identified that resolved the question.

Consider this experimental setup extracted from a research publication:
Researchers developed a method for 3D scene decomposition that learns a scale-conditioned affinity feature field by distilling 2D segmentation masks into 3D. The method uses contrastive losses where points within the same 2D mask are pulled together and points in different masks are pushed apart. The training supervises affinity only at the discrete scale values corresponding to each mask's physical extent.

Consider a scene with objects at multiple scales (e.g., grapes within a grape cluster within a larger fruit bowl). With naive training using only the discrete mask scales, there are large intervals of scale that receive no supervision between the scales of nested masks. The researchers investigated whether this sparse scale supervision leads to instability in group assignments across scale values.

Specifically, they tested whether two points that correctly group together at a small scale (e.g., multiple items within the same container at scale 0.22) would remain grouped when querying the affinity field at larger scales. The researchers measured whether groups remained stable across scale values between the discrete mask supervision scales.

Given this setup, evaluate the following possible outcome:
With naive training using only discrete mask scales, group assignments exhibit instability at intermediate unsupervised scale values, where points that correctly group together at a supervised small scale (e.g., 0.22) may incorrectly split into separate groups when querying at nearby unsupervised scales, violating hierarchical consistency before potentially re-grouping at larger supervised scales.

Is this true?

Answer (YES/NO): YES